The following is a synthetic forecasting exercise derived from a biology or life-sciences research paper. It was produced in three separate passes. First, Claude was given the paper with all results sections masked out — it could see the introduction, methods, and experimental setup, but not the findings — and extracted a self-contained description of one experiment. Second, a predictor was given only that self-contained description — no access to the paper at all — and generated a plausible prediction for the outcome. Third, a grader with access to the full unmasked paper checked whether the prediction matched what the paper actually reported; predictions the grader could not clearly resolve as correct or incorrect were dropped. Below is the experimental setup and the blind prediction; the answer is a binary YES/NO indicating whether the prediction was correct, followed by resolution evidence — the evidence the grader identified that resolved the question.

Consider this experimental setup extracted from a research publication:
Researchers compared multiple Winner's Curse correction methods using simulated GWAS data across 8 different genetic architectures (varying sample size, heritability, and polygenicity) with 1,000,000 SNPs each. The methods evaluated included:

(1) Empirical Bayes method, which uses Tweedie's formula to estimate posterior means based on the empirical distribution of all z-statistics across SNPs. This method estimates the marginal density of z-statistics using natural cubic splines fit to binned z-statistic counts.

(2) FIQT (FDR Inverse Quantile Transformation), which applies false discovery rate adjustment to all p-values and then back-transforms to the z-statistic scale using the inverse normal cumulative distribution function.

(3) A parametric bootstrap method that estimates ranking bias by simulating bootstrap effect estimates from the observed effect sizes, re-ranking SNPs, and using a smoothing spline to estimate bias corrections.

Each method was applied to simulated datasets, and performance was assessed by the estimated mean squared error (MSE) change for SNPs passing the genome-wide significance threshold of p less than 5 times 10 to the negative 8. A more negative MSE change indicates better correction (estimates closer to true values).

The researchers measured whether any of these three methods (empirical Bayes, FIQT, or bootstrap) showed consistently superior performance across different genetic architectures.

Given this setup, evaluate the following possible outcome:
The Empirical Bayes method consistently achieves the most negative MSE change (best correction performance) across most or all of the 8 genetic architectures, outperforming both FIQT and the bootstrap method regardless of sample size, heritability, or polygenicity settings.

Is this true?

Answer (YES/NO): NO